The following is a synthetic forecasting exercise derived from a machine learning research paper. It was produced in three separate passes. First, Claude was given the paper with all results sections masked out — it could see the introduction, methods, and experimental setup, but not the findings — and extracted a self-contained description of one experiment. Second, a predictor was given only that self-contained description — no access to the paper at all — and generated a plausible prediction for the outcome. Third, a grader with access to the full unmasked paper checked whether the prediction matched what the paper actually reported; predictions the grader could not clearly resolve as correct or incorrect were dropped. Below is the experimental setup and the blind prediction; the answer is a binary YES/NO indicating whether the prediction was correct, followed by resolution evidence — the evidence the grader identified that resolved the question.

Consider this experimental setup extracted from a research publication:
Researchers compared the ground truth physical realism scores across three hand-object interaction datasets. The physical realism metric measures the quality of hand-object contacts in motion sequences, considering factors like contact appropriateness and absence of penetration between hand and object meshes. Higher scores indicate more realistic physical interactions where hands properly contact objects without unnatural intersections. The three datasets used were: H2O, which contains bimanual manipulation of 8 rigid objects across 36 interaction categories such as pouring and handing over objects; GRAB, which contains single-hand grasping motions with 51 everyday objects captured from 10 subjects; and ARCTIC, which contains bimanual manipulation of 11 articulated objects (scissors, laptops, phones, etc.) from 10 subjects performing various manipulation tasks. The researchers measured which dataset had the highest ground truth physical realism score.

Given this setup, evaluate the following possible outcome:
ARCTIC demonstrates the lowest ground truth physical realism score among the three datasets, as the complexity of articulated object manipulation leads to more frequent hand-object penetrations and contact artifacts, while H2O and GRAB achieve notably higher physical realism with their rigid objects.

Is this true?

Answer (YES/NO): NO